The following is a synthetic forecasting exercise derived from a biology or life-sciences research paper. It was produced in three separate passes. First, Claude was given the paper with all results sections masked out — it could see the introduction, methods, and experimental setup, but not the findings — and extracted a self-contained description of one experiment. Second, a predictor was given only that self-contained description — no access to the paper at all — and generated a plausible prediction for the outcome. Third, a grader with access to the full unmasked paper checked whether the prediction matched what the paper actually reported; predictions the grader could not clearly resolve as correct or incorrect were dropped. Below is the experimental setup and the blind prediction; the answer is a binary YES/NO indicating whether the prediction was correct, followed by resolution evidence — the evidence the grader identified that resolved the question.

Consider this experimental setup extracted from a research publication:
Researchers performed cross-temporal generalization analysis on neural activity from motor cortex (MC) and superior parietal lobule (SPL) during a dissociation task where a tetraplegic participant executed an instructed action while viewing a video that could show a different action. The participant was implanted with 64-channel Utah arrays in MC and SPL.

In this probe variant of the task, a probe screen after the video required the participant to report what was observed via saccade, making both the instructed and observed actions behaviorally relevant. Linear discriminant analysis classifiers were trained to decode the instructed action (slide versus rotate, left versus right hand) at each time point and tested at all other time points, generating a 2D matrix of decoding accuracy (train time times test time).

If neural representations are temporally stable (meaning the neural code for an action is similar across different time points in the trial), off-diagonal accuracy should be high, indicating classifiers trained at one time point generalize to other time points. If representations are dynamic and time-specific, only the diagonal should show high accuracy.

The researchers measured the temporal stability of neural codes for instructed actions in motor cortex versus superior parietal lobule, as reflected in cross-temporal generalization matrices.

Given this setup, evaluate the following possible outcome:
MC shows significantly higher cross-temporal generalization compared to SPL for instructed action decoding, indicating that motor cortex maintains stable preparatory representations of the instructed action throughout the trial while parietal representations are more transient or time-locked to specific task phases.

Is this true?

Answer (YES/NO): NO